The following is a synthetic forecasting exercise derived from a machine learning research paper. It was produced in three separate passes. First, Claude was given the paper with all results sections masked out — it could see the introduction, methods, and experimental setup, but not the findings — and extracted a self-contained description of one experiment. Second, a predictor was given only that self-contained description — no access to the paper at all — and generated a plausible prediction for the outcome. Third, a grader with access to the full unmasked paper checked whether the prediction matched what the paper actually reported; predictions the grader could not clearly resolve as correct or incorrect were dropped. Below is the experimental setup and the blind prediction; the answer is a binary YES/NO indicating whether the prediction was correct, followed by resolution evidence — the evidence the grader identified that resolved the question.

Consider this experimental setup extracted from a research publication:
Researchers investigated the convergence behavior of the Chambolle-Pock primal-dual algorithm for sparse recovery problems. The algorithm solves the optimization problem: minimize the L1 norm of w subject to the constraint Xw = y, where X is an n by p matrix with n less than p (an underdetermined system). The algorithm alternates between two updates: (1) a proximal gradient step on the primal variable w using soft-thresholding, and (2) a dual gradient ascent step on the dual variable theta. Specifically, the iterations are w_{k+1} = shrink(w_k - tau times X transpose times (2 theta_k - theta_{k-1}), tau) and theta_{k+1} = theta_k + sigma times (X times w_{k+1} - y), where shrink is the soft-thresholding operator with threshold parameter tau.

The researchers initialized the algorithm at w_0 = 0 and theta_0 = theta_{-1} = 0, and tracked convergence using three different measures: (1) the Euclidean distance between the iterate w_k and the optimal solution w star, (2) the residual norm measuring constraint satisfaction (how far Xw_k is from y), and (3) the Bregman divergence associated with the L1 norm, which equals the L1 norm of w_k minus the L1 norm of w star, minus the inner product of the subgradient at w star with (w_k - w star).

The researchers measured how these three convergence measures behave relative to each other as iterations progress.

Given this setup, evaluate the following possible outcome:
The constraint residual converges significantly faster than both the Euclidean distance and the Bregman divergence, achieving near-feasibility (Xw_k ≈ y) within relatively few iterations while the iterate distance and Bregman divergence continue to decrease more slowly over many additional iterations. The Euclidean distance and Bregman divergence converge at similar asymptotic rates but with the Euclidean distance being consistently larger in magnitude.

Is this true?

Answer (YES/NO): NO